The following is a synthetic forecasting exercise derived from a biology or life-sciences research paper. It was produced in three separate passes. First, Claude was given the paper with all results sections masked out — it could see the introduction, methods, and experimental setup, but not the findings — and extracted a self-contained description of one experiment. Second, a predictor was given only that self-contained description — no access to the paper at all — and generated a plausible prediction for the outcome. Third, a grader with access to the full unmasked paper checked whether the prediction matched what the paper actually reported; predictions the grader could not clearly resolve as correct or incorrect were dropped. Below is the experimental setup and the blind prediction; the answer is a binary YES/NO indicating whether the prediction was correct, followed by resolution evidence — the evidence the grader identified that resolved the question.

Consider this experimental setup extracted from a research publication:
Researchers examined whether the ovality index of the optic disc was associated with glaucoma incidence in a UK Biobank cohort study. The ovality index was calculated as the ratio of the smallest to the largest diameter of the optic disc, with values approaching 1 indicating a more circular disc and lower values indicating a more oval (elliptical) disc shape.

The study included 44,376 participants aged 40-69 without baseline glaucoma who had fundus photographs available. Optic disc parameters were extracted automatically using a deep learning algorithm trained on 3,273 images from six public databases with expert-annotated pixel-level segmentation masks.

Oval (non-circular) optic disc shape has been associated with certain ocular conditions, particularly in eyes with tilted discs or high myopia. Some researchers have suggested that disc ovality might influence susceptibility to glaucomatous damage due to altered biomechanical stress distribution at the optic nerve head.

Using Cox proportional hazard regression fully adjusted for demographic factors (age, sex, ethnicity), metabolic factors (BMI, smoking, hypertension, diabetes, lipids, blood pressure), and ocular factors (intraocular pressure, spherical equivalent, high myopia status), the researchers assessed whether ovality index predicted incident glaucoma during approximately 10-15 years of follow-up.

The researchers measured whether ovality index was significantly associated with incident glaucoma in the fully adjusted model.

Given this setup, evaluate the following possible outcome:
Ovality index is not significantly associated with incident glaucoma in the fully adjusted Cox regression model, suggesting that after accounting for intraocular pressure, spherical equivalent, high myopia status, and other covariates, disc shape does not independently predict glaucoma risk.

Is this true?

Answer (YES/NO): YES